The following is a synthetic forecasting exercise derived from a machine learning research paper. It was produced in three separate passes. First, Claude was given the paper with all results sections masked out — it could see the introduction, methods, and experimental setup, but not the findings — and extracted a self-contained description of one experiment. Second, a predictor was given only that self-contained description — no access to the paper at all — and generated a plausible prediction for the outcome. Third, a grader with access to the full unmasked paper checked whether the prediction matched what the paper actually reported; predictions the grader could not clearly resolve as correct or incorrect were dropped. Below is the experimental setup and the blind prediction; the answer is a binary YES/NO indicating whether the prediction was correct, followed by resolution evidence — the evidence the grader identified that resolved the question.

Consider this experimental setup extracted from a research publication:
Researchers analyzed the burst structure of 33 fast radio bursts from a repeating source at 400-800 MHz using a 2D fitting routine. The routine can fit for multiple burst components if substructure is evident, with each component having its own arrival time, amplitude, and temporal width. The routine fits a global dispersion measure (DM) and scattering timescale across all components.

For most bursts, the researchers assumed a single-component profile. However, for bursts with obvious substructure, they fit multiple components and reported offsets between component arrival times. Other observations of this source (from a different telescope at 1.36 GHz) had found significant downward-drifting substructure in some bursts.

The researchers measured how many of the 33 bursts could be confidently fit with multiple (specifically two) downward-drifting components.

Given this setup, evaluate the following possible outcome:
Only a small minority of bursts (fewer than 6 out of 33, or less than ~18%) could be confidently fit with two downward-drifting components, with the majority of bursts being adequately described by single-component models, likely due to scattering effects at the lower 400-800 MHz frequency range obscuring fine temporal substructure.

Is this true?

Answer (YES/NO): YES